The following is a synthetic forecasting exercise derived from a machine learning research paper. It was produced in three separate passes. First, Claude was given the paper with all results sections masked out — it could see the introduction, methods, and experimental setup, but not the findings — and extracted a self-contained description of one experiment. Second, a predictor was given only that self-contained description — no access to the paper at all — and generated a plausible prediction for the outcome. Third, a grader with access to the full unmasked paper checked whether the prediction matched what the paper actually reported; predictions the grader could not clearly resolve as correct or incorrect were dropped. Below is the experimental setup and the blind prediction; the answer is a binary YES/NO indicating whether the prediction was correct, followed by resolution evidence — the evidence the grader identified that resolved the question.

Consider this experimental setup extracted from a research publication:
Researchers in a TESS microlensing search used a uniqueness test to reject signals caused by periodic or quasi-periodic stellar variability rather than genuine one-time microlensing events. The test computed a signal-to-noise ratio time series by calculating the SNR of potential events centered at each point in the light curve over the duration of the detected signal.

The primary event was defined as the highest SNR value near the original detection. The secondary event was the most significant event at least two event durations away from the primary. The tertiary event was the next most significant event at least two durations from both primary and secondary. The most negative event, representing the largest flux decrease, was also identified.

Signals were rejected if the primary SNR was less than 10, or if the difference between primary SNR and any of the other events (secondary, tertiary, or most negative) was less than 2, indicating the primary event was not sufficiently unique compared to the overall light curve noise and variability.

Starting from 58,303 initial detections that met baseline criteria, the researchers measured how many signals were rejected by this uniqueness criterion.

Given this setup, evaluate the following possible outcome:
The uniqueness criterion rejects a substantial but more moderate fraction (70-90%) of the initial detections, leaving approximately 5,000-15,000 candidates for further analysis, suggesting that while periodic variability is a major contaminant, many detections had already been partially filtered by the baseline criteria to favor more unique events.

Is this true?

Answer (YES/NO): NO